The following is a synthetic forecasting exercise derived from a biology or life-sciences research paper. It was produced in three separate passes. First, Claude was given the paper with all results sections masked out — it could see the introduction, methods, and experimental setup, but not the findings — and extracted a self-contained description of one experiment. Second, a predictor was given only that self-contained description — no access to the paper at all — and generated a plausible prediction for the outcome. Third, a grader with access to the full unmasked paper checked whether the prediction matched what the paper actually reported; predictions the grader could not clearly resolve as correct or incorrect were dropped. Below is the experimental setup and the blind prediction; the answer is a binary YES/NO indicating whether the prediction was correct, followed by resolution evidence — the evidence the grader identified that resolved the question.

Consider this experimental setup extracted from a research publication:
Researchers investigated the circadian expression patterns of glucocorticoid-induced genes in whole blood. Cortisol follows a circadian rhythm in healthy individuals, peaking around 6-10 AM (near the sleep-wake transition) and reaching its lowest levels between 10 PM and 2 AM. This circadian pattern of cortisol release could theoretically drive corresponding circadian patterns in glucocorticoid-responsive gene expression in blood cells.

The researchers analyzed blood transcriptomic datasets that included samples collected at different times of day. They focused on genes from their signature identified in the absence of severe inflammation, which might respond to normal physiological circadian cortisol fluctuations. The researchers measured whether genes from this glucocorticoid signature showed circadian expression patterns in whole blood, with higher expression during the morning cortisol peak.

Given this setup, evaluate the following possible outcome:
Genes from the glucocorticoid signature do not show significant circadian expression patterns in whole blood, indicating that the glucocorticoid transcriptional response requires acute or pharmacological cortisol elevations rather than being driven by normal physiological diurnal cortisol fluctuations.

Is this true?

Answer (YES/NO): NO